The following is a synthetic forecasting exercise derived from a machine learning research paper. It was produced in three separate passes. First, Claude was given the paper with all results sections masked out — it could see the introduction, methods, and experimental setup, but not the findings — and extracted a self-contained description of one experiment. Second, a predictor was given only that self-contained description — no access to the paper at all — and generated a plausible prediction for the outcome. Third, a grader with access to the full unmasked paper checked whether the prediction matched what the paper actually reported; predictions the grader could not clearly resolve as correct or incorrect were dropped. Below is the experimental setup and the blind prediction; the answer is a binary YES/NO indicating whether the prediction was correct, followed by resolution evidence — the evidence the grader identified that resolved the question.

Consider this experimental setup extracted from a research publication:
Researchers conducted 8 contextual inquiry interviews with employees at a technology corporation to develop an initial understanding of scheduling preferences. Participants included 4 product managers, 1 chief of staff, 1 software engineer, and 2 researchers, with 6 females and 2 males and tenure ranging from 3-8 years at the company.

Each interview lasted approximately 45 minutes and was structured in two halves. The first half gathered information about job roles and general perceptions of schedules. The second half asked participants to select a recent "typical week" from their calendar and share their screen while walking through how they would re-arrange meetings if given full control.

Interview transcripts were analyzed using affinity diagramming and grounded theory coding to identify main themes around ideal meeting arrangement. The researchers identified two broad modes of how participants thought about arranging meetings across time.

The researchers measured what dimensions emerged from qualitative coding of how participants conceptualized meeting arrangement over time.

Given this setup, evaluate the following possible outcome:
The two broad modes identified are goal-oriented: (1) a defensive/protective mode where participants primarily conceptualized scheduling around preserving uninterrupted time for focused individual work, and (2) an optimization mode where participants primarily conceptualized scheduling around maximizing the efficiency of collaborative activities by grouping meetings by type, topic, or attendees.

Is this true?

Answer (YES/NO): NO